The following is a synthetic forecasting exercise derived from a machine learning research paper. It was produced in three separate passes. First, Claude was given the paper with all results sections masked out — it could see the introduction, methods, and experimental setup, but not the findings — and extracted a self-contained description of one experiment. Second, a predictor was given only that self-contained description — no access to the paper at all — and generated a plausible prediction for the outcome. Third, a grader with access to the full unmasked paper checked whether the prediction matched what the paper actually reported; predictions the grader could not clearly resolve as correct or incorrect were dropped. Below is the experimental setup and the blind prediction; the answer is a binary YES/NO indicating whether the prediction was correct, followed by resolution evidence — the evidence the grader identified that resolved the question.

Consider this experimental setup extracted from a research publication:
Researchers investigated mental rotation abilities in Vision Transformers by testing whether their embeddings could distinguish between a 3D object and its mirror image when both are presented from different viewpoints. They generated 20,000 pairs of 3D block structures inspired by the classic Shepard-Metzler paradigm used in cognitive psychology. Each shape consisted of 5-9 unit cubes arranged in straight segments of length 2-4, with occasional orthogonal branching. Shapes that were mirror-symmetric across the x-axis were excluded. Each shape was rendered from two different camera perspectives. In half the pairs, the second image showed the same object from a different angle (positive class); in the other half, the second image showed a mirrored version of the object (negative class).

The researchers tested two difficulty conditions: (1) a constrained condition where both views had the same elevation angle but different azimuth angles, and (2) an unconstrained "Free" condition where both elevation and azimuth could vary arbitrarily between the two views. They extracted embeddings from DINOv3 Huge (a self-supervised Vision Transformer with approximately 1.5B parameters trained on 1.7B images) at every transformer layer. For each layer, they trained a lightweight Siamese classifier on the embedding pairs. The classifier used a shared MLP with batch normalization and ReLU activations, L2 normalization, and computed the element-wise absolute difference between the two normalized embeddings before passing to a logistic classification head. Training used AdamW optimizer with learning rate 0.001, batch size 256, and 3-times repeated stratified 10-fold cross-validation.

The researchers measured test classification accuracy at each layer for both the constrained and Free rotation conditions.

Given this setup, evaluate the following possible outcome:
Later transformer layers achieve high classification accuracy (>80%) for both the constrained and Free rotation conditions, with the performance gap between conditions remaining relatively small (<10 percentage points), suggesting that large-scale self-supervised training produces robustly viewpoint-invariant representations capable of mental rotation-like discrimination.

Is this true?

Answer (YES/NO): NO